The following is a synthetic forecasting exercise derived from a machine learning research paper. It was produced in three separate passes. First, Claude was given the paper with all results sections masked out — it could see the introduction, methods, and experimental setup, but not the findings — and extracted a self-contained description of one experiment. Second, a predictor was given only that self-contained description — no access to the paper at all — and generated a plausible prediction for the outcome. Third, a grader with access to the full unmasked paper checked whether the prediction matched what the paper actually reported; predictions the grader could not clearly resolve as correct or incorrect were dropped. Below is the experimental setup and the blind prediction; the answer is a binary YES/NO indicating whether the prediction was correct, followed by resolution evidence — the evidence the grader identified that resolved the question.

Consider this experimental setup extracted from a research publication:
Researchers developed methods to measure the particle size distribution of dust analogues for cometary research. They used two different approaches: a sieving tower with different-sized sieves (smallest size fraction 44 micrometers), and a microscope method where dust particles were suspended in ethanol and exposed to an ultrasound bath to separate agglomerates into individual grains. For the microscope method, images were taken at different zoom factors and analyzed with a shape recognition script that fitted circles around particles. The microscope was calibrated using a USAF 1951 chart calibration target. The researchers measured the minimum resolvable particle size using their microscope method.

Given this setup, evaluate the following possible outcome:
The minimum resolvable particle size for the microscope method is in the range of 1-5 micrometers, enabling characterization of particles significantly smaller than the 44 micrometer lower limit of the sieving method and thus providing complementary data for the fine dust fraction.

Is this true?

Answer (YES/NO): NO